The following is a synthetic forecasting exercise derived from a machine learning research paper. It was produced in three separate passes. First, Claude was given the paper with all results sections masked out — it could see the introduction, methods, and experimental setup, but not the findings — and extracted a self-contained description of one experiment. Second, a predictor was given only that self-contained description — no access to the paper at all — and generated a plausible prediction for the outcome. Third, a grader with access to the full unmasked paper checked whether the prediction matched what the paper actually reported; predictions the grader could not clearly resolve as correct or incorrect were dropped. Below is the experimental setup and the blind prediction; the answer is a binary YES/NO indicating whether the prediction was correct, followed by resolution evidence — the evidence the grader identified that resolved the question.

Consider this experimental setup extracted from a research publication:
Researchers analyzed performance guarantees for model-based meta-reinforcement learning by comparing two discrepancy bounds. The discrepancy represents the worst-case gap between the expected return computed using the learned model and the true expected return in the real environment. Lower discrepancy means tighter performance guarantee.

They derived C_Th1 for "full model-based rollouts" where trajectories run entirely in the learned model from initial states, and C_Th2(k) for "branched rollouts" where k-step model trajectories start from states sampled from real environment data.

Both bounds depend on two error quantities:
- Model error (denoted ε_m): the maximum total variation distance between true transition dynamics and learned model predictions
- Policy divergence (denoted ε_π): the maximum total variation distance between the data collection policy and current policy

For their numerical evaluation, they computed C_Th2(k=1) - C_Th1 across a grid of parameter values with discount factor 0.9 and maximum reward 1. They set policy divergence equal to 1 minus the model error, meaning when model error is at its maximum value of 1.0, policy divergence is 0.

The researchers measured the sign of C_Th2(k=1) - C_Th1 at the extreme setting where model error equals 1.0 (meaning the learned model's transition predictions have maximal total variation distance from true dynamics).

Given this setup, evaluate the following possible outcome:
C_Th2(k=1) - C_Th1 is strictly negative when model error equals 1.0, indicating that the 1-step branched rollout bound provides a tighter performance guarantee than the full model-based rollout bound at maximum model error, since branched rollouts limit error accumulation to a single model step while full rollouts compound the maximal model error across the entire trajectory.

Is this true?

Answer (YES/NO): YES